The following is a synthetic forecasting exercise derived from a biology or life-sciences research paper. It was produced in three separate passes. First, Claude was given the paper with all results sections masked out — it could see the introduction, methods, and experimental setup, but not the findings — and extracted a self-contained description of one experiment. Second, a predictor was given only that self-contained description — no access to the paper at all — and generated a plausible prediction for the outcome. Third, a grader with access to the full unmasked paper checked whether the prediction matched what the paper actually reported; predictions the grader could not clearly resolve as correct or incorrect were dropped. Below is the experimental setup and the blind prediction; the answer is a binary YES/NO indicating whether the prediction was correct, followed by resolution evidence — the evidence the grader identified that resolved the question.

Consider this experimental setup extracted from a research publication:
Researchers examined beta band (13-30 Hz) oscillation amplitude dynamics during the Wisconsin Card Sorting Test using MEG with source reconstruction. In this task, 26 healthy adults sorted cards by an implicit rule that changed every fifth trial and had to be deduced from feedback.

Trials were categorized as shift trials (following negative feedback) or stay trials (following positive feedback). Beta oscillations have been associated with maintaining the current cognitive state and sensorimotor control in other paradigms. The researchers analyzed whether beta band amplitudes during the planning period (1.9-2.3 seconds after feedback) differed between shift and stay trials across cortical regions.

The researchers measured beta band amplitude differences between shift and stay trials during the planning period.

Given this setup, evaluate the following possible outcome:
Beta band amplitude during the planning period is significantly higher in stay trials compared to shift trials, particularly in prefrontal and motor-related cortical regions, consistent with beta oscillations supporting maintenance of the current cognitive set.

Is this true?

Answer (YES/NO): NO